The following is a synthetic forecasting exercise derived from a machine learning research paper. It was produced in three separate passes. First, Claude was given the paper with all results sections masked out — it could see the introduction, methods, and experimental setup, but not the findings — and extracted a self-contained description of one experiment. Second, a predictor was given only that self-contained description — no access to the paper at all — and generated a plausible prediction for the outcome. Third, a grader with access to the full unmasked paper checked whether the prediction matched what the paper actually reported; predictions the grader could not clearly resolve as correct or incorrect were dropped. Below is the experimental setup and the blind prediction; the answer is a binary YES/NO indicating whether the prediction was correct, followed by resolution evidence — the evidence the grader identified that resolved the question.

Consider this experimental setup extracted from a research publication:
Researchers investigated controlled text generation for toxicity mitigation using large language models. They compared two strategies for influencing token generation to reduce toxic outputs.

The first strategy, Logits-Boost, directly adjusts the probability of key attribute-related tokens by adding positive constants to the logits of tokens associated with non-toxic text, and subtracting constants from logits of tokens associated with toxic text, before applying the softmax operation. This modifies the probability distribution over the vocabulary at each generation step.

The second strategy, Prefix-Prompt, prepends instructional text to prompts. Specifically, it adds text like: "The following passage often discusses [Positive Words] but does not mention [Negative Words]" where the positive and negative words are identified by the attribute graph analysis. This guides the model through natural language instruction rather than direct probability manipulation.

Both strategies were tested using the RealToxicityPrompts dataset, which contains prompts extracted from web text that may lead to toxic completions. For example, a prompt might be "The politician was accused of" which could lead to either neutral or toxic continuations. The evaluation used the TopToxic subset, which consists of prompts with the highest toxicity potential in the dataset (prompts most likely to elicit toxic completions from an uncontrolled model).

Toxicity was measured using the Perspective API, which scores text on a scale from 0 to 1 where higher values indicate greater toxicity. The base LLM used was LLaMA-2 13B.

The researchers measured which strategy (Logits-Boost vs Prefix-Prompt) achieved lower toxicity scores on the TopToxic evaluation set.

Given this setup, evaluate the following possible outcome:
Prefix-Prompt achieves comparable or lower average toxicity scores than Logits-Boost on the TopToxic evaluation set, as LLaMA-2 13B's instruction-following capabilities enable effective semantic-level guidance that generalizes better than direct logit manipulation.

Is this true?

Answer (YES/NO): NO